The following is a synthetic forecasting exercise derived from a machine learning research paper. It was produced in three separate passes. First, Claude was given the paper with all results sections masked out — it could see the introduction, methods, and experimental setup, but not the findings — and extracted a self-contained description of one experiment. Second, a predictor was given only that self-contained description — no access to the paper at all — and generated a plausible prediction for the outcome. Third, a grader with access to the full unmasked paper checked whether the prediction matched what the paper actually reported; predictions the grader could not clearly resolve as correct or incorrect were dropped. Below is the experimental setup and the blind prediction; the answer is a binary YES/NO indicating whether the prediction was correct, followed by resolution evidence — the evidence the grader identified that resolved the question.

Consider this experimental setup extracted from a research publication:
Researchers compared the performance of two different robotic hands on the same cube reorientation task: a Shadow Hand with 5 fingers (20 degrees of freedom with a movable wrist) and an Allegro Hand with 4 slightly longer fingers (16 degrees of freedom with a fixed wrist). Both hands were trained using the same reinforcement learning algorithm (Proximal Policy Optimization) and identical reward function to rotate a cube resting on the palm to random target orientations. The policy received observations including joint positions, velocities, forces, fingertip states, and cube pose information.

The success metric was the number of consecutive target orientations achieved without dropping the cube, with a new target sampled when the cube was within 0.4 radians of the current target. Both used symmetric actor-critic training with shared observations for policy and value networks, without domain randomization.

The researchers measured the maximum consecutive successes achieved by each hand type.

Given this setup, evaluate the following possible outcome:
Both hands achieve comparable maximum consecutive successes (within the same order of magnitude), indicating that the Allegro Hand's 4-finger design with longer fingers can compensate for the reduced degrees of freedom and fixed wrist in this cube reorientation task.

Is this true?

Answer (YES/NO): NO